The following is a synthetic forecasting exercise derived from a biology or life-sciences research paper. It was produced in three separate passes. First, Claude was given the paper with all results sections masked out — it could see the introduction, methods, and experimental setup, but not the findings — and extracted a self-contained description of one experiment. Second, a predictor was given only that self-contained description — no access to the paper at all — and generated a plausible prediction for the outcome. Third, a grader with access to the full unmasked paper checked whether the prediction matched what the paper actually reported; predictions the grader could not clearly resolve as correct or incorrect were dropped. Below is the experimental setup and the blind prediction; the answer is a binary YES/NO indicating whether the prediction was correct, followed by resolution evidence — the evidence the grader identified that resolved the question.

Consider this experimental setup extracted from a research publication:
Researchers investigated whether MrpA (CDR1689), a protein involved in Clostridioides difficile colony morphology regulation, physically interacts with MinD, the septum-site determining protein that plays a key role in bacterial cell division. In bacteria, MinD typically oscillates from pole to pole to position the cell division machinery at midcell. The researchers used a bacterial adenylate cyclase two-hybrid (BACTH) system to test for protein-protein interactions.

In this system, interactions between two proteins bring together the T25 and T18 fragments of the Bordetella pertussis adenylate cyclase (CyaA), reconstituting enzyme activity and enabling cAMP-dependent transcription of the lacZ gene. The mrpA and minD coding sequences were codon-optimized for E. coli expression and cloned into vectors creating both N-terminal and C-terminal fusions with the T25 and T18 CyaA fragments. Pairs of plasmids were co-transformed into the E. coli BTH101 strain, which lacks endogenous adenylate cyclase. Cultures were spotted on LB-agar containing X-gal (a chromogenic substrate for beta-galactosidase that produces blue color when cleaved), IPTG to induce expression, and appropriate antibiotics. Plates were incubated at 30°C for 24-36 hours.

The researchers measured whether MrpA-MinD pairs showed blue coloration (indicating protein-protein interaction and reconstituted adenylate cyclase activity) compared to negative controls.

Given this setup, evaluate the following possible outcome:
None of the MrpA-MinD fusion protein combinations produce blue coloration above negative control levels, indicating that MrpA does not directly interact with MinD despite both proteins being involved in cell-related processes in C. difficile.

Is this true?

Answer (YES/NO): NO